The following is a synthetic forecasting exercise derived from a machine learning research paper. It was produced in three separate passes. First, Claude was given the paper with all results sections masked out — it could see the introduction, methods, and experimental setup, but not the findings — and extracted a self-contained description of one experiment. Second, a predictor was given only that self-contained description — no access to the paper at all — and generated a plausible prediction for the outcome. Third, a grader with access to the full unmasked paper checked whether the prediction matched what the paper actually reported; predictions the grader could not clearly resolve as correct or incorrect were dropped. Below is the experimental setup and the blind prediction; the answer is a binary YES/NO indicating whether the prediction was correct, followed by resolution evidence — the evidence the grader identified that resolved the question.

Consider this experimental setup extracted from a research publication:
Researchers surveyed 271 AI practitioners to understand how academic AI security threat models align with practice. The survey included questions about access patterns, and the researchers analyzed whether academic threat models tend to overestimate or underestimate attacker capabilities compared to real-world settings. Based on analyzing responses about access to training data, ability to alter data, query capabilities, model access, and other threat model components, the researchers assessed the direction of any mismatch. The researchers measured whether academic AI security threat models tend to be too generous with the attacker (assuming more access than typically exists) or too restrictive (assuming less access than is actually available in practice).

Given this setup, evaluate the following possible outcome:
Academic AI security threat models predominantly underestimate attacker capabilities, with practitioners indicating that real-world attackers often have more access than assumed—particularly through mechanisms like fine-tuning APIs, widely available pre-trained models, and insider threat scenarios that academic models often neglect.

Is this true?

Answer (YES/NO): NO